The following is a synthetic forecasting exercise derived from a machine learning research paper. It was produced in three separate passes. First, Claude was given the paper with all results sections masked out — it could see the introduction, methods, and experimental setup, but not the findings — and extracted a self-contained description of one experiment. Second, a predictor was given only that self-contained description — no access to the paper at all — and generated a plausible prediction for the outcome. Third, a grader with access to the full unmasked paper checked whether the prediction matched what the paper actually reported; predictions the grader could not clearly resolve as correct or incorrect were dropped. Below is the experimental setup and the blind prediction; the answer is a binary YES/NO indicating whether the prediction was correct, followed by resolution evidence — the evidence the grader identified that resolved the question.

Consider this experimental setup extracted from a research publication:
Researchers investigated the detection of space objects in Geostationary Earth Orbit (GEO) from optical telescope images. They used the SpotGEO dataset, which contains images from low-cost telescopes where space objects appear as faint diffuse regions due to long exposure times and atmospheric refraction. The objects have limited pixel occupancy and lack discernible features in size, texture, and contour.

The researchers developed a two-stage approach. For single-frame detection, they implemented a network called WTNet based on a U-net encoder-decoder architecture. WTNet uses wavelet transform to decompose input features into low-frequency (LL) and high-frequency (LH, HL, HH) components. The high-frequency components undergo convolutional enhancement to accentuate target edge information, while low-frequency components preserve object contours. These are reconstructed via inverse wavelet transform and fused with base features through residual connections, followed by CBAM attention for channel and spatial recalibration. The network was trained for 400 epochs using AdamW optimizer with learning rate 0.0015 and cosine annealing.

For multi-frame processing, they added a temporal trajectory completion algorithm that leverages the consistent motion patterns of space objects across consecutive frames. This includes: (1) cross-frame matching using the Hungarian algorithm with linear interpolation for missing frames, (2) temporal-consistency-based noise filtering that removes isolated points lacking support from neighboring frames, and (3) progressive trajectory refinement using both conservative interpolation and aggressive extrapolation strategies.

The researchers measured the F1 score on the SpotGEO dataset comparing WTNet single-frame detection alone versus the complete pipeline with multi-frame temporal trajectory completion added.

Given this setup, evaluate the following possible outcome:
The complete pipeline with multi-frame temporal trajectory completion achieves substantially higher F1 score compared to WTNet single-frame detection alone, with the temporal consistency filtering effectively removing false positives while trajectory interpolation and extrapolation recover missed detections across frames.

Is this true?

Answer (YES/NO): NO